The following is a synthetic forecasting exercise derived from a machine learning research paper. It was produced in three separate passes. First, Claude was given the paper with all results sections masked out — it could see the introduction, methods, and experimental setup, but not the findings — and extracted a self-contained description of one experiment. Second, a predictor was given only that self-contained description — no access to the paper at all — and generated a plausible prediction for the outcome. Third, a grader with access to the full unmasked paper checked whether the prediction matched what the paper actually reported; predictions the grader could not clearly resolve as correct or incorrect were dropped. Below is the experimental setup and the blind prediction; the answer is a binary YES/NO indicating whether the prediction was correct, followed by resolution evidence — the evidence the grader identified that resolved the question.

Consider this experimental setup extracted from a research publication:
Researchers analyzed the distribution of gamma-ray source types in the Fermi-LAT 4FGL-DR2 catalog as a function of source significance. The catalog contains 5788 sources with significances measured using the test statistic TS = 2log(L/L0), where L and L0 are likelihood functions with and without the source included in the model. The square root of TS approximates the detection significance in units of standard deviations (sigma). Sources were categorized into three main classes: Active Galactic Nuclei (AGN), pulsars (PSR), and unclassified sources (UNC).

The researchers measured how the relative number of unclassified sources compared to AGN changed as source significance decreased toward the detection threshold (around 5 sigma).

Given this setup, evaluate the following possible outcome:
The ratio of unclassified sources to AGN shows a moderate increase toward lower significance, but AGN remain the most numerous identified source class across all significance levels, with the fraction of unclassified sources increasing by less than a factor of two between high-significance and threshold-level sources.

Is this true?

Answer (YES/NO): NO